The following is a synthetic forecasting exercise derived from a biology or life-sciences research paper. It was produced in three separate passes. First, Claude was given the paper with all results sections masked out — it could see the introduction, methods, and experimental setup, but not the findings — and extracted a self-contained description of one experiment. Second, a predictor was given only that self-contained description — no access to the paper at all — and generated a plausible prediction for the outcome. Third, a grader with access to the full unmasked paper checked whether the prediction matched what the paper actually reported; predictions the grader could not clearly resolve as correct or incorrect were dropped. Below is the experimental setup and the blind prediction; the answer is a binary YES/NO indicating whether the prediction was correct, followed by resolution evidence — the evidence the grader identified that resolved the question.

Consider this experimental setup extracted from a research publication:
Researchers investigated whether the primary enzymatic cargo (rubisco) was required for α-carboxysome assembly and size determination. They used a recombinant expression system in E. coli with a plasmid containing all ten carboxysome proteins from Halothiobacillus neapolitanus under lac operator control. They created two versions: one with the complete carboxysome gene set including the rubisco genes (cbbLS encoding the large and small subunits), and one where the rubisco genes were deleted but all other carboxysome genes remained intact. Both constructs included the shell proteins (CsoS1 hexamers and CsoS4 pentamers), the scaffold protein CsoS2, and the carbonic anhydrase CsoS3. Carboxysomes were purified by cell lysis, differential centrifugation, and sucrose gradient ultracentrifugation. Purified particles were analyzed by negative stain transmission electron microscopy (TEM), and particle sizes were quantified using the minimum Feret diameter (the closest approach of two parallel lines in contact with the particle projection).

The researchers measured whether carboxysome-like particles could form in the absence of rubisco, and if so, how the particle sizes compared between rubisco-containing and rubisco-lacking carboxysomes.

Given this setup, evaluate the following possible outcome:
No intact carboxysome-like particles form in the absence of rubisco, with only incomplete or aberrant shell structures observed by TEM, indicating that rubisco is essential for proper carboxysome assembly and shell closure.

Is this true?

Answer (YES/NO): NO